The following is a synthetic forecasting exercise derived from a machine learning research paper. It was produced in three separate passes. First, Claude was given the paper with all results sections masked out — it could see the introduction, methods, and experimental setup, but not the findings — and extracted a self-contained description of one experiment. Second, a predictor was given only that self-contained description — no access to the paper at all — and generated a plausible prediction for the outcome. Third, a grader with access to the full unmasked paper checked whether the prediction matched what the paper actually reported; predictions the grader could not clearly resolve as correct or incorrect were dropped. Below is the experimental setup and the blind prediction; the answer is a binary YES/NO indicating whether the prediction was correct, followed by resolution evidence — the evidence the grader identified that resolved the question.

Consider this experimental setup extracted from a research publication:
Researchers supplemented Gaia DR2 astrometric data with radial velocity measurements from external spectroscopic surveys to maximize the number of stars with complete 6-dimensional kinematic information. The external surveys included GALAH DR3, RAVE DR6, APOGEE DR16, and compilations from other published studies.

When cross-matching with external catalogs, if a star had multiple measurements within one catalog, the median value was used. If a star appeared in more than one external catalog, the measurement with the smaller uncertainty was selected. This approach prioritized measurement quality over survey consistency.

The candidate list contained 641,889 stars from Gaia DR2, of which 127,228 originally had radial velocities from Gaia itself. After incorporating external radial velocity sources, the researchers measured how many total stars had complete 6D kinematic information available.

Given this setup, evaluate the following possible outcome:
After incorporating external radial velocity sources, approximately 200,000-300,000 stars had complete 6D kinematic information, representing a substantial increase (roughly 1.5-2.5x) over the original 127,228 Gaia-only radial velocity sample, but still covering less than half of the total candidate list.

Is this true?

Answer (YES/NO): NO